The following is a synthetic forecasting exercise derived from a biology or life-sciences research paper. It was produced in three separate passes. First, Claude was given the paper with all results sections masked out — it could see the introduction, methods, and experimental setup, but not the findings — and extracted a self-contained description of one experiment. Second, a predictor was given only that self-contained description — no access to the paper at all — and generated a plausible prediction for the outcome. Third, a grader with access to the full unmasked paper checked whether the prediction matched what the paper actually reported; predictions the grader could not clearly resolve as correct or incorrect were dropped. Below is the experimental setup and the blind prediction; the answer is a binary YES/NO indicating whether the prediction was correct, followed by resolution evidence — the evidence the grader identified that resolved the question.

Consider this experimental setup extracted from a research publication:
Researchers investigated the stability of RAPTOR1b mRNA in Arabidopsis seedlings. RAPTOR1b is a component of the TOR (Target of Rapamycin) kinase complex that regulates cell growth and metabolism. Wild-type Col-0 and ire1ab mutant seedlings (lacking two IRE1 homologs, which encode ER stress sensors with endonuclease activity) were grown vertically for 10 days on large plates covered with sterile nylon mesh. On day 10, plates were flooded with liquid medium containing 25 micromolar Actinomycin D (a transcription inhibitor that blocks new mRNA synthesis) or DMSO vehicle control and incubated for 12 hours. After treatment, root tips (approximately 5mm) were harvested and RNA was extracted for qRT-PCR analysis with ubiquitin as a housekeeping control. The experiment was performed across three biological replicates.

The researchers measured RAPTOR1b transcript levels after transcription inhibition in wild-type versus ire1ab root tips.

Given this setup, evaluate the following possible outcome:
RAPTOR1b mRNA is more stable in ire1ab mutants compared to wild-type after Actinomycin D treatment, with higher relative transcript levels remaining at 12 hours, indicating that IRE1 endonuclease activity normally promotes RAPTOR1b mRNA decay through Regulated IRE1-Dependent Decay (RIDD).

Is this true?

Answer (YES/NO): YES